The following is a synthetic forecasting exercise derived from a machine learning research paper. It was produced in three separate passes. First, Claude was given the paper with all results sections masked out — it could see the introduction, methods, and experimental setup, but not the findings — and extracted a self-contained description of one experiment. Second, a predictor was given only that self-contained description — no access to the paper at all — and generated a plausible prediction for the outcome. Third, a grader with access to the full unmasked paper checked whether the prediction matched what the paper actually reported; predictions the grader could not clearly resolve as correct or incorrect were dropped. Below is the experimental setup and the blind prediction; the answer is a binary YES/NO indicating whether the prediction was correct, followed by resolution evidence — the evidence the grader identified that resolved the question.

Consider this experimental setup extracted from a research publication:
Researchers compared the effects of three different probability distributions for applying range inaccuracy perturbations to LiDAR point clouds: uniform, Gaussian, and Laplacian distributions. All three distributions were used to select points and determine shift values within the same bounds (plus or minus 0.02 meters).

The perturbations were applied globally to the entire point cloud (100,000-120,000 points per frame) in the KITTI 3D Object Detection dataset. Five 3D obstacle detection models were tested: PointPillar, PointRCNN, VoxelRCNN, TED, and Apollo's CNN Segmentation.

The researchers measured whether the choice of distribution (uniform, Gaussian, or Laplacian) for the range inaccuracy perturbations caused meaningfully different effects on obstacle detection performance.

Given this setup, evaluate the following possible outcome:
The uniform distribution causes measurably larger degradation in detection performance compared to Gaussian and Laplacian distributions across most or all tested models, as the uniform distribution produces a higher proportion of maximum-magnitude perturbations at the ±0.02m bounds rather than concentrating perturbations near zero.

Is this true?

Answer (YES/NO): NO